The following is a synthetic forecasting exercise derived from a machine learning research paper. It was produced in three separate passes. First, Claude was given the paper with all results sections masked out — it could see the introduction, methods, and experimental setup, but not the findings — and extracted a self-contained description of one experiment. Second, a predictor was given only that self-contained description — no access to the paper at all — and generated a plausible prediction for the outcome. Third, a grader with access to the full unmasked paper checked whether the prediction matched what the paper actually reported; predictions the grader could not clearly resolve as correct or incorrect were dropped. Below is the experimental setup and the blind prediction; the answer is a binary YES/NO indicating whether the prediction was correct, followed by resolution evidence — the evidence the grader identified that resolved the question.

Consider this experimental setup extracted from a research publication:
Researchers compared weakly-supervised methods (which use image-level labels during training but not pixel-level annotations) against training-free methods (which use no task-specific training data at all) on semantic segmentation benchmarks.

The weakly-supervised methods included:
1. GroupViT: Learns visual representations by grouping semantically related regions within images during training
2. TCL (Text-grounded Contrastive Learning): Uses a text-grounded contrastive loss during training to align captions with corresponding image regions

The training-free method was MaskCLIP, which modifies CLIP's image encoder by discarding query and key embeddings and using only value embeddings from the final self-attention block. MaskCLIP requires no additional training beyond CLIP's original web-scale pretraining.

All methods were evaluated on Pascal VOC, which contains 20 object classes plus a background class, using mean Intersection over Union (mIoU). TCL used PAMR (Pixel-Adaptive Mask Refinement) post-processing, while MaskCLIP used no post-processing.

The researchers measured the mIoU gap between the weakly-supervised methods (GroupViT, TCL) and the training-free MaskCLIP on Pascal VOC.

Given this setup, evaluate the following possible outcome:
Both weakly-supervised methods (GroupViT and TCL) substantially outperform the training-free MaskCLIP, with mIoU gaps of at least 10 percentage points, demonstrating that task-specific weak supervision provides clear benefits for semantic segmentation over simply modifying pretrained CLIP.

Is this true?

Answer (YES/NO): YES